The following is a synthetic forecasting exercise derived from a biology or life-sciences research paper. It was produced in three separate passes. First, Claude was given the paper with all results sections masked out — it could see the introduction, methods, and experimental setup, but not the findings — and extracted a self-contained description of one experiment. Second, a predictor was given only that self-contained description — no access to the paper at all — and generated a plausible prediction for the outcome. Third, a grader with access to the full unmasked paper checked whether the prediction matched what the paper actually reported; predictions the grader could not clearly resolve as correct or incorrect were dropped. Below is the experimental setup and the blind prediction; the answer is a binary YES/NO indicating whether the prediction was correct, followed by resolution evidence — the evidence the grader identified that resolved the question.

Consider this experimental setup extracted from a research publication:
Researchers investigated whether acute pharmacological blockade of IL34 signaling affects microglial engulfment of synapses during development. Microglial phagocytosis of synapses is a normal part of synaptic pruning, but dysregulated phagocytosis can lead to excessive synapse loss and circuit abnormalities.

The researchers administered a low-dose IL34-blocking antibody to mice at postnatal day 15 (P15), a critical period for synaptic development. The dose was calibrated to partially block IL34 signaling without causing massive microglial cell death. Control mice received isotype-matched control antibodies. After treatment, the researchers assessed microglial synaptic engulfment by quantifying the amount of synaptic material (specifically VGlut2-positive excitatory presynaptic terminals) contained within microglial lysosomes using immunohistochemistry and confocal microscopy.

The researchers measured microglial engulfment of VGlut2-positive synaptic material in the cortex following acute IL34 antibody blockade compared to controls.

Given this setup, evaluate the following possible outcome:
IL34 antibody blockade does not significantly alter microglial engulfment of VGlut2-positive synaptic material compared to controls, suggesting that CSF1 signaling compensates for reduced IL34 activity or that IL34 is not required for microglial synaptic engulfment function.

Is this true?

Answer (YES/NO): NO